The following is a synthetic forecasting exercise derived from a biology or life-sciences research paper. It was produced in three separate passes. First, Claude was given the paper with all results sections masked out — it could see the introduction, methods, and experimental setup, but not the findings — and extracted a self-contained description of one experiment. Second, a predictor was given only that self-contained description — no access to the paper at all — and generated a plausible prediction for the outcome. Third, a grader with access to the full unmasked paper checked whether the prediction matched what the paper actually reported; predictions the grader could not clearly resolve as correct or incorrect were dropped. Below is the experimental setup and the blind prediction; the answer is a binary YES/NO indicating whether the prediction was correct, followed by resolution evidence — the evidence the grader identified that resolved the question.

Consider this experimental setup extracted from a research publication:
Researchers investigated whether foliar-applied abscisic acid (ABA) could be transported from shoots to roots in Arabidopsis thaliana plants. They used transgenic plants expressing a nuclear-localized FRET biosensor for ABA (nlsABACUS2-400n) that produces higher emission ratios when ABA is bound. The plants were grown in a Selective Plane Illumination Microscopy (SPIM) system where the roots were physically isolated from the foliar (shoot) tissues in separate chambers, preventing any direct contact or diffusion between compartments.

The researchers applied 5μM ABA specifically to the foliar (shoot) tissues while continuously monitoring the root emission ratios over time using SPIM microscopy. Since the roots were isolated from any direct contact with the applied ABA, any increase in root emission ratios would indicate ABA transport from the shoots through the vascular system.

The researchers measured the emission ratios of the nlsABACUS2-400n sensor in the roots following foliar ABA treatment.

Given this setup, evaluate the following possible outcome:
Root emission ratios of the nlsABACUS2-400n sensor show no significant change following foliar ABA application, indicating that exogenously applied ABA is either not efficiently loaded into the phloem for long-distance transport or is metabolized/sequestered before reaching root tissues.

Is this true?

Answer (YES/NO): NO